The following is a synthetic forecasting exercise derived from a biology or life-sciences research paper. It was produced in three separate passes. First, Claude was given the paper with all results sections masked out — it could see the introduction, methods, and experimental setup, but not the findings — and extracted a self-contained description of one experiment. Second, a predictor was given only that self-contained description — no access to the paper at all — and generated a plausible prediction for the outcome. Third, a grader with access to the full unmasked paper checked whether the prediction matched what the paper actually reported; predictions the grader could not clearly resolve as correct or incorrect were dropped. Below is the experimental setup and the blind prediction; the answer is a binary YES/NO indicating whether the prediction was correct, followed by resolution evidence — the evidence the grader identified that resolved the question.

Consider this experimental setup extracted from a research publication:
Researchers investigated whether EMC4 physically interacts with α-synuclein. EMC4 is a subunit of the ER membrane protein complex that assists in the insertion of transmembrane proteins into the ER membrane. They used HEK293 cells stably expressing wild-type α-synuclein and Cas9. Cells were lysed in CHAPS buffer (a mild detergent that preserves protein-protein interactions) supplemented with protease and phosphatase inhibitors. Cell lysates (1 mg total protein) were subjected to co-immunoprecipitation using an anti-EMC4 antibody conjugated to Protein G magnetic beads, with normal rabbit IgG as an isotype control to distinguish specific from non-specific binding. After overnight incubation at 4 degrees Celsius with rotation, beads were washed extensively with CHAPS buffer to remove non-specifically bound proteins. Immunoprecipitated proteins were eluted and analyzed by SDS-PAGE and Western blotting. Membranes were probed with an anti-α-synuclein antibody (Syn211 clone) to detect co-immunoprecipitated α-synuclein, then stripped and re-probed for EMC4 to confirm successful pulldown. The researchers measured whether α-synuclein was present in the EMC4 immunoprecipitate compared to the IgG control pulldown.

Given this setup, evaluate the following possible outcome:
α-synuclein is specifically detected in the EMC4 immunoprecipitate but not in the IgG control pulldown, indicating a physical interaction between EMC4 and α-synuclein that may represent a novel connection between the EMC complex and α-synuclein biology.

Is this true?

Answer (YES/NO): YES